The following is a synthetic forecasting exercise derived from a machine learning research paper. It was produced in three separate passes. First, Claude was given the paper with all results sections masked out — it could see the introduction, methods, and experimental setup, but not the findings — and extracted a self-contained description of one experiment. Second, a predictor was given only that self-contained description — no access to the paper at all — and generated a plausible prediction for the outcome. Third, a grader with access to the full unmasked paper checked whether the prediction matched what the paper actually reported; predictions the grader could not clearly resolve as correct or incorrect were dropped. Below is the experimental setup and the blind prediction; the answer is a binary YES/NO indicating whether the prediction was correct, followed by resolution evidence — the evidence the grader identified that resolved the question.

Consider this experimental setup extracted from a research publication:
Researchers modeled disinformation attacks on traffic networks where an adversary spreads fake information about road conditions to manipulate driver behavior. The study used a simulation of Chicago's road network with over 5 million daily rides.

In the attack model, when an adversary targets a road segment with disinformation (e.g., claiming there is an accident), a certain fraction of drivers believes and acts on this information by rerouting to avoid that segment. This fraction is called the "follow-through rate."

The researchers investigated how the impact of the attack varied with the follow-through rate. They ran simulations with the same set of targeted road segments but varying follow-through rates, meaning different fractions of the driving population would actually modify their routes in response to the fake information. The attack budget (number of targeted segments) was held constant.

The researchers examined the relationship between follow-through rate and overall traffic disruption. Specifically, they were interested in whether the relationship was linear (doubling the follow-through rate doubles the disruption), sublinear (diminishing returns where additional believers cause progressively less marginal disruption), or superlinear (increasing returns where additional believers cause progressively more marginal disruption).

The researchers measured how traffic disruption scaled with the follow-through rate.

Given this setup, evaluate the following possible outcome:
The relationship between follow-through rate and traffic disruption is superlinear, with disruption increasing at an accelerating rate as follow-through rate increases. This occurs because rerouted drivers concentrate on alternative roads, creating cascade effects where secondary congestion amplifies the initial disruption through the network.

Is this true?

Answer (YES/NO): YES